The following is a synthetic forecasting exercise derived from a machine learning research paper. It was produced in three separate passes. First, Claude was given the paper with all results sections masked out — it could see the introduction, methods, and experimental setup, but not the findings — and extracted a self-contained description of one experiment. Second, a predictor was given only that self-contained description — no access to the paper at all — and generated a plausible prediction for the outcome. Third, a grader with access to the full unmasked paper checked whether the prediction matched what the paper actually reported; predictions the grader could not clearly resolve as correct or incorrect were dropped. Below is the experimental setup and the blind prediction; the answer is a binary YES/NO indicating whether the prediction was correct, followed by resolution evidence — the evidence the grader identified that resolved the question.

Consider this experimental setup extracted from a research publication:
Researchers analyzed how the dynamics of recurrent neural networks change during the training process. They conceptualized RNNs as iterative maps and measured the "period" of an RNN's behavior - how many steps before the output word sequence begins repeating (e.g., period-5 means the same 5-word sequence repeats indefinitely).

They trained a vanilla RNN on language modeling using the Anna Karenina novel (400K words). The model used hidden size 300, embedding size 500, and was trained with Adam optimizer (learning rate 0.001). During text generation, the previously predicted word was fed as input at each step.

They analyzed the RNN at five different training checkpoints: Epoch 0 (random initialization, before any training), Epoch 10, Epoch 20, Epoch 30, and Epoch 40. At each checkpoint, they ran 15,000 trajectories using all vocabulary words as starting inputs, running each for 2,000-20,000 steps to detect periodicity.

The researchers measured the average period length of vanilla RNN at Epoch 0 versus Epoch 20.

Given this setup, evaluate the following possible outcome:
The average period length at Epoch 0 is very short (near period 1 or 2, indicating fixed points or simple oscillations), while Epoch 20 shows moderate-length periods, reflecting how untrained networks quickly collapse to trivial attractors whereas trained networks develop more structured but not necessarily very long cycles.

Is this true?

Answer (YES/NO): NO